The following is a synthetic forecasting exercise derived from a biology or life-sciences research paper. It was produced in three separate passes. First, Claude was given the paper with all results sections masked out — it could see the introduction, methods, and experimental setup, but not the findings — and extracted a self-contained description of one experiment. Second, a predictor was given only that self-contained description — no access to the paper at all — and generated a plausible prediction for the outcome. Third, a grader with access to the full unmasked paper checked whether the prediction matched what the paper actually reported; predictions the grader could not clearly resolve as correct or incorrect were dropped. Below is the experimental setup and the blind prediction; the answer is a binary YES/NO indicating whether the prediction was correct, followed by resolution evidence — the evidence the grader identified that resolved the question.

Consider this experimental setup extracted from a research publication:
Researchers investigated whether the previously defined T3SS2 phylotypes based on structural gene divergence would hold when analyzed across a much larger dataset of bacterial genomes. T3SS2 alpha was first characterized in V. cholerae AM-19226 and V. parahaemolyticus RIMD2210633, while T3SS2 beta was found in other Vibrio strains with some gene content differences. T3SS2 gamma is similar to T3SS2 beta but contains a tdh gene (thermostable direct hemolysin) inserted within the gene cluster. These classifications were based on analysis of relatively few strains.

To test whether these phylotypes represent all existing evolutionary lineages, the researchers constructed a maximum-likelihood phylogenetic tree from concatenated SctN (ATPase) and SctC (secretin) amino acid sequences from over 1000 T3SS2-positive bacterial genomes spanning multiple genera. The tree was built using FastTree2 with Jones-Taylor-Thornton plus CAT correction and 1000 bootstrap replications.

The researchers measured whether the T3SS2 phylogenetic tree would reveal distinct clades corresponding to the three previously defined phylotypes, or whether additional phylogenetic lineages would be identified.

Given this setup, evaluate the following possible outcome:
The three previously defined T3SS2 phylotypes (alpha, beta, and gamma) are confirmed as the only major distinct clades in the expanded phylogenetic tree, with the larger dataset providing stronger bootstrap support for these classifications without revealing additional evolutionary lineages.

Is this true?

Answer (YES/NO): NO